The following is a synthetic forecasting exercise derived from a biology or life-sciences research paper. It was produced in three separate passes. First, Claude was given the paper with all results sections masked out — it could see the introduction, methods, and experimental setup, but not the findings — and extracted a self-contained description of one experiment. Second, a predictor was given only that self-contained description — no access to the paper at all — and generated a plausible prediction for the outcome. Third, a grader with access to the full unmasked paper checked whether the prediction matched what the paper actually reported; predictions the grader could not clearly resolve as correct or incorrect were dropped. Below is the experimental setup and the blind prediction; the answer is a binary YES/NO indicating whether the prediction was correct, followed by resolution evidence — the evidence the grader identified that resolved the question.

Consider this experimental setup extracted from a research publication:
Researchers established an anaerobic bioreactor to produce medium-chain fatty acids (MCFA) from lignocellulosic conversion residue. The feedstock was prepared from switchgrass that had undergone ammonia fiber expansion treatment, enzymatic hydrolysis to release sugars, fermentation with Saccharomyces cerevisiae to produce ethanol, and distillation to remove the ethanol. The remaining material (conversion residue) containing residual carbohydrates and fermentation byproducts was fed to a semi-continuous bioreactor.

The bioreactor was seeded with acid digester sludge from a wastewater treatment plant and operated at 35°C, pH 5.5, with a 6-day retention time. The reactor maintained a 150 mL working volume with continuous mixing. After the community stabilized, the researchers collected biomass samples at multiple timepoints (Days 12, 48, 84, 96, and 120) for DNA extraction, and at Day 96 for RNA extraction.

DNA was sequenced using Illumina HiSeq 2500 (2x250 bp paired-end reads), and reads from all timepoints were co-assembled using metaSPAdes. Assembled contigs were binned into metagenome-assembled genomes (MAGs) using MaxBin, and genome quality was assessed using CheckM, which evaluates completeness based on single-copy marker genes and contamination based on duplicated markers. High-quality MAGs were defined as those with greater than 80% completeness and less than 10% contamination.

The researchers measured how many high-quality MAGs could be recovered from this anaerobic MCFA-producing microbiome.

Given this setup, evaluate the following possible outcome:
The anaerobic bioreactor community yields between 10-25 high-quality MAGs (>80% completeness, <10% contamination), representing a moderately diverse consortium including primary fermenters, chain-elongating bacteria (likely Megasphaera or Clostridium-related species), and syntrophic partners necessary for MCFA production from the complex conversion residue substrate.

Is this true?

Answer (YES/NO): NO